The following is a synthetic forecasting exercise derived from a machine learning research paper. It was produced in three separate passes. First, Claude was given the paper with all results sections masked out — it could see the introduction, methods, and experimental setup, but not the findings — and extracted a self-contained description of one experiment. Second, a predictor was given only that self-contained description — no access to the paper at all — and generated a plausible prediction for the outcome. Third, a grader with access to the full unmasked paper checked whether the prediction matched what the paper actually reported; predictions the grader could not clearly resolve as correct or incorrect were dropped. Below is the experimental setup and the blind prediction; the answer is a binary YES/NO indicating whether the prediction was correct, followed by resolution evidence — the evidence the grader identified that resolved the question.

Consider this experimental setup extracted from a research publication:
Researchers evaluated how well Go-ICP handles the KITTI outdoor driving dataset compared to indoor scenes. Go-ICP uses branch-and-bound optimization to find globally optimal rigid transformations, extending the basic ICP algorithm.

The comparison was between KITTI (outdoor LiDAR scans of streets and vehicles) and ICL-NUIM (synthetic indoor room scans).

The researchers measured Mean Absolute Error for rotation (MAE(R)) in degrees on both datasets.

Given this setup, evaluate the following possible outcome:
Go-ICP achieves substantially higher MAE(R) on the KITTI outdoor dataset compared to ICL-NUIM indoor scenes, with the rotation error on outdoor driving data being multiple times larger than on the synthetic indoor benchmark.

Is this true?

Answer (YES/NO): YES